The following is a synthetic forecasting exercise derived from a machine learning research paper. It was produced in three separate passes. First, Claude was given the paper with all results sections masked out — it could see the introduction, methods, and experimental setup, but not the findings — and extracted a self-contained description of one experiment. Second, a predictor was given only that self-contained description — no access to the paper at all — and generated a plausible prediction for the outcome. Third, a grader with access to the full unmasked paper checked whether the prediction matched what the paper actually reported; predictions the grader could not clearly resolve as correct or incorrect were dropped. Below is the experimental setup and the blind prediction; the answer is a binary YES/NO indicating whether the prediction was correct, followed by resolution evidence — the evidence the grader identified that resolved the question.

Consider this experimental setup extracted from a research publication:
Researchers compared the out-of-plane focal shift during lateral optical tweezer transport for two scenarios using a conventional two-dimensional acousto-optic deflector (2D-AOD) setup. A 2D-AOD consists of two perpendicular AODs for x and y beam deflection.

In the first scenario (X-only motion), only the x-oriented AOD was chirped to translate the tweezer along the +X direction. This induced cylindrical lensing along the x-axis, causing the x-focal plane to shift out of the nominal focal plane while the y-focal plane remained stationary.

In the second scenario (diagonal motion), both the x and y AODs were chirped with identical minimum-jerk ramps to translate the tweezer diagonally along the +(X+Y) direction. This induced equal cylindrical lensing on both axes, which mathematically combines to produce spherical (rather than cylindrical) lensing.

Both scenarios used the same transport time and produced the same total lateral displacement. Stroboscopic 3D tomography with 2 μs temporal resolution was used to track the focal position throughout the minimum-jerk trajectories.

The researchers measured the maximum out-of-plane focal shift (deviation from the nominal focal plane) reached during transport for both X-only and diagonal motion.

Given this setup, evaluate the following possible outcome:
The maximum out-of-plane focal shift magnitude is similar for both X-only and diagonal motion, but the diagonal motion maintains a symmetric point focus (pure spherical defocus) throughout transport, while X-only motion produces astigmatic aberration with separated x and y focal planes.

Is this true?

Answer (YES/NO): YES